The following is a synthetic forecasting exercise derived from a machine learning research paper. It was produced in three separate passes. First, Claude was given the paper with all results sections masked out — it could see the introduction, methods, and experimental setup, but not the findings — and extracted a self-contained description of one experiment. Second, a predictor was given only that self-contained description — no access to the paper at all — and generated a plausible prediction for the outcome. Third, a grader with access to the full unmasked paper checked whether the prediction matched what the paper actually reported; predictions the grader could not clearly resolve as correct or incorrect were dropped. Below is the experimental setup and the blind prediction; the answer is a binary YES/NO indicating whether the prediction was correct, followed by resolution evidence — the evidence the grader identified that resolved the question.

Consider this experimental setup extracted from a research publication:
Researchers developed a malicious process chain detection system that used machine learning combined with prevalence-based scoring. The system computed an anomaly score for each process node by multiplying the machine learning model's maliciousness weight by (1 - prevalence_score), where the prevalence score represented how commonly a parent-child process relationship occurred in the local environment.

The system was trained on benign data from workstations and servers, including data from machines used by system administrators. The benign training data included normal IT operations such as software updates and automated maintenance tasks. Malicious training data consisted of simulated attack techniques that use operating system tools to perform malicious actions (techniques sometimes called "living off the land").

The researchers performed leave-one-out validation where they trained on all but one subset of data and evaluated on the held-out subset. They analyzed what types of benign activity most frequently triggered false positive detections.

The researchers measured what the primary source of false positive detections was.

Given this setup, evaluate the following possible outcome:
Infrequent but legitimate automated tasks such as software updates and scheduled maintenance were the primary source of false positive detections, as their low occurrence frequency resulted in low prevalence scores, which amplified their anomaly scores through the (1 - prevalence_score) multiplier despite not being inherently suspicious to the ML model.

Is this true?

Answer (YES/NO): NO